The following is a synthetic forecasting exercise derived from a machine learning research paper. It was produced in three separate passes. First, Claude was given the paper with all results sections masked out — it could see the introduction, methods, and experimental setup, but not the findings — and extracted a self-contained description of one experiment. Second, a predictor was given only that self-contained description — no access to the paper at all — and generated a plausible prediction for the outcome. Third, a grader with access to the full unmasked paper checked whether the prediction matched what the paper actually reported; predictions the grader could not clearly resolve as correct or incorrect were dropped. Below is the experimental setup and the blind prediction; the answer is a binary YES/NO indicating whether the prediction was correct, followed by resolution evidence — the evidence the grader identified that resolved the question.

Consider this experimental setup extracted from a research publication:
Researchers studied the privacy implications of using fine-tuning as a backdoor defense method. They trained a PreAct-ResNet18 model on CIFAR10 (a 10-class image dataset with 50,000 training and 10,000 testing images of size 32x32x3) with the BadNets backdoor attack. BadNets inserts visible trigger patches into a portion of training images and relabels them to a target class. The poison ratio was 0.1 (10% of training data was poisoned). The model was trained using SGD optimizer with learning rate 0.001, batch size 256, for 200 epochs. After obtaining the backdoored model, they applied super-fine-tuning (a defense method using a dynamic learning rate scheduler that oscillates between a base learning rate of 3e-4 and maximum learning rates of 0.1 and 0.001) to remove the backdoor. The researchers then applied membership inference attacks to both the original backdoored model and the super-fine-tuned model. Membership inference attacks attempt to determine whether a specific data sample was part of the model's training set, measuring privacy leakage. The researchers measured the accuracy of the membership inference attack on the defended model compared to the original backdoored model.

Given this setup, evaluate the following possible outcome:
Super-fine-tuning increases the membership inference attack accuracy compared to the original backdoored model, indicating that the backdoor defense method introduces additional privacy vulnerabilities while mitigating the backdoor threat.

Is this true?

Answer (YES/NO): NO